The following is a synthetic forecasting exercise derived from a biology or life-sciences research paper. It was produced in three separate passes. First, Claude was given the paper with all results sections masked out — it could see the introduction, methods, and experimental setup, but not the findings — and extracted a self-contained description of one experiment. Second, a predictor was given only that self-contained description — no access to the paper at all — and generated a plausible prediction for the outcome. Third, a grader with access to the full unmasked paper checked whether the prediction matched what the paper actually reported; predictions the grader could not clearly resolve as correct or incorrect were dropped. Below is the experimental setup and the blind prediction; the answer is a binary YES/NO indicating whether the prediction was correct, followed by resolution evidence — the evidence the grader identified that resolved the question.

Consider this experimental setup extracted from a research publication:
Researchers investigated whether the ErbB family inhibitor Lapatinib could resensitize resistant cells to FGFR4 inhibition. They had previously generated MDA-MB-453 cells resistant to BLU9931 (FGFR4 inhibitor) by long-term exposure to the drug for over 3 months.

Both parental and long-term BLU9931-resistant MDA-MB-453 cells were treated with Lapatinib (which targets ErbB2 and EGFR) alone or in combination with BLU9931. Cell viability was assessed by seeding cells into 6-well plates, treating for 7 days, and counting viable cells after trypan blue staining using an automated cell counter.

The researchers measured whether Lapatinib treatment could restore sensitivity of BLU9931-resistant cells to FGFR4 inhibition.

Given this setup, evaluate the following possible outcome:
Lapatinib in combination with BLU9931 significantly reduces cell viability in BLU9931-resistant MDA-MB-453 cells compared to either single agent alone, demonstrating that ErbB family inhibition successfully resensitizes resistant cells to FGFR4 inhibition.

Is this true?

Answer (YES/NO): YES